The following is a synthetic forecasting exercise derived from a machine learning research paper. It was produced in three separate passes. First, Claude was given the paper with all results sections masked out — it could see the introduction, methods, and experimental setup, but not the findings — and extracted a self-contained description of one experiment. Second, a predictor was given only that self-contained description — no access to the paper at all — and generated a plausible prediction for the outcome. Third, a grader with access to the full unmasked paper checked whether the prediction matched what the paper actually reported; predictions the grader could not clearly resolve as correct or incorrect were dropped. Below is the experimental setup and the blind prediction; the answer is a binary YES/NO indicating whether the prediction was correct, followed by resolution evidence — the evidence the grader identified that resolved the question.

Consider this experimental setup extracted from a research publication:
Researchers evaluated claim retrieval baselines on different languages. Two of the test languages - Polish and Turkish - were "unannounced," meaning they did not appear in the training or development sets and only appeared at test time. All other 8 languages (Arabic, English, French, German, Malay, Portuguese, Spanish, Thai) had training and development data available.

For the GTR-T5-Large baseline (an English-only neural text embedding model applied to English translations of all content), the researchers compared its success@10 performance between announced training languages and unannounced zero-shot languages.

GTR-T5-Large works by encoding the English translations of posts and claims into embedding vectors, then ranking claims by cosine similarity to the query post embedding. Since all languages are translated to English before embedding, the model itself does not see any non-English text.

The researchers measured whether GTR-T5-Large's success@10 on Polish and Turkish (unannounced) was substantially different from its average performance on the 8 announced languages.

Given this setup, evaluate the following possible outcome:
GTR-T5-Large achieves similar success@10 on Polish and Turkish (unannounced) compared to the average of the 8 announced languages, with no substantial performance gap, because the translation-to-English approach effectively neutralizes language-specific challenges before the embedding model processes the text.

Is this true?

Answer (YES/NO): NO